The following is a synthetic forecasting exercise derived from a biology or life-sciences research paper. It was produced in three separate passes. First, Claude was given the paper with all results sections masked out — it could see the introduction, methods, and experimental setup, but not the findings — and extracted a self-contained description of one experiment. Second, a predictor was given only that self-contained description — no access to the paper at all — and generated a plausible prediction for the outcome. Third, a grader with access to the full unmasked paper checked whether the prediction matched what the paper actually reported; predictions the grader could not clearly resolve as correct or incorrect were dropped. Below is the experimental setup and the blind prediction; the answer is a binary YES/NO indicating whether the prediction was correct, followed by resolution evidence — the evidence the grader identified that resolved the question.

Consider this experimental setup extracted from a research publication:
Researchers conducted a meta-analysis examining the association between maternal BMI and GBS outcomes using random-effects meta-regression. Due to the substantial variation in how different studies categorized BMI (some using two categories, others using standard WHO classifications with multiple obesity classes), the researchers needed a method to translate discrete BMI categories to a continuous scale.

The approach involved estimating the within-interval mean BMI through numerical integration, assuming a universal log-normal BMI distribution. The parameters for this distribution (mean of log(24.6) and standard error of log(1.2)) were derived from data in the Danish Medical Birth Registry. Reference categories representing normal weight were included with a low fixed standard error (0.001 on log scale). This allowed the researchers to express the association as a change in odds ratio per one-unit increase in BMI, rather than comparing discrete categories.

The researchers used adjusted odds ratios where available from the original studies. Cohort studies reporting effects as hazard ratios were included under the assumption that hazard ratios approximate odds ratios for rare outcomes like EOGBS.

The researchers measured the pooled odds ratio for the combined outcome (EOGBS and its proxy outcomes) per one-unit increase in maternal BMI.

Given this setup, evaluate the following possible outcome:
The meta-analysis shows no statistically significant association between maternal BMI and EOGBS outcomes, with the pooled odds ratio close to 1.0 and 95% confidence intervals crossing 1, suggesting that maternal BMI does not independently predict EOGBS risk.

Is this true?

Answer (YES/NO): NO